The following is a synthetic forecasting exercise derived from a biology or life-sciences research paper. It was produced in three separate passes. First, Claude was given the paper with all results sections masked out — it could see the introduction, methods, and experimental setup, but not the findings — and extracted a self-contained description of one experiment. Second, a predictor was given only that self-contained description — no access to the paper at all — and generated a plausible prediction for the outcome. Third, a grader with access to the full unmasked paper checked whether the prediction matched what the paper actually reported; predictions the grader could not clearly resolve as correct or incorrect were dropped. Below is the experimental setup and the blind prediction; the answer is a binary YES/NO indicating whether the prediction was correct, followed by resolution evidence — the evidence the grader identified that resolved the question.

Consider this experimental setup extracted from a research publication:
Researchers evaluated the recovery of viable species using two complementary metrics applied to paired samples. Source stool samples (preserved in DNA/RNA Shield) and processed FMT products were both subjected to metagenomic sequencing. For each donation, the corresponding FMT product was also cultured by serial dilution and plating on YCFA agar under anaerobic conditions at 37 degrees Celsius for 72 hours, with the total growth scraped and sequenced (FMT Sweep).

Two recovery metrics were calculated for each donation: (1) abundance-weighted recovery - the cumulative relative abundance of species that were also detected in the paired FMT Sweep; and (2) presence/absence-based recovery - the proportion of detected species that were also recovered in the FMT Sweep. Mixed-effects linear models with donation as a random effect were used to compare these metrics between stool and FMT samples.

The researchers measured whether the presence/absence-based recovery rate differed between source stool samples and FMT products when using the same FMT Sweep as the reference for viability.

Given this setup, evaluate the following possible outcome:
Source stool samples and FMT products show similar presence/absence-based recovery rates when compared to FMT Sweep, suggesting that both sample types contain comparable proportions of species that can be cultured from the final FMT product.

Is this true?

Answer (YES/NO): YES